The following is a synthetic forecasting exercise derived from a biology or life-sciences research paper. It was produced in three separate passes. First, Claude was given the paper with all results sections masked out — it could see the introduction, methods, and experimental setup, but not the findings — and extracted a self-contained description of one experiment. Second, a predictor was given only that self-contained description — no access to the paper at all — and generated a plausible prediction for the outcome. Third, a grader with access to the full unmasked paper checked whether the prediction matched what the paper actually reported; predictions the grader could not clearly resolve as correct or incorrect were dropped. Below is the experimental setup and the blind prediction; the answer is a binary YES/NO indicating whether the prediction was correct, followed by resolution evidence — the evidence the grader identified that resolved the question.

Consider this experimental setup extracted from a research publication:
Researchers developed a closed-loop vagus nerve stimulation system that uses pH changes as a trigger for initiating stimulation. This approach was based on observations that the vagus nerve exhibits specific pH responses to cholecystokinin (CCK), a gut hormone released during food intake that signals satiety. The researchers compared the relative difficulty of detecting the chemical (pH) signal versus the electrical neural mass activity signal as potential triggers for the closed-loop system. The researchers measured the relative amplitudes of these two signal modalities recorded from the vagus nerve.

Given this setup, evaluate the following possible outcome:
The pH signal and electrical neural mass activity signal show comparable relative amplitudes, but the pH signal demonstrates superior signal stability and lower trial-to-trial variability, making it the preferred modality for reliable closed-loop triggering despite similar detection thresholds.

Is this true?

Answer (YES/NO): NO